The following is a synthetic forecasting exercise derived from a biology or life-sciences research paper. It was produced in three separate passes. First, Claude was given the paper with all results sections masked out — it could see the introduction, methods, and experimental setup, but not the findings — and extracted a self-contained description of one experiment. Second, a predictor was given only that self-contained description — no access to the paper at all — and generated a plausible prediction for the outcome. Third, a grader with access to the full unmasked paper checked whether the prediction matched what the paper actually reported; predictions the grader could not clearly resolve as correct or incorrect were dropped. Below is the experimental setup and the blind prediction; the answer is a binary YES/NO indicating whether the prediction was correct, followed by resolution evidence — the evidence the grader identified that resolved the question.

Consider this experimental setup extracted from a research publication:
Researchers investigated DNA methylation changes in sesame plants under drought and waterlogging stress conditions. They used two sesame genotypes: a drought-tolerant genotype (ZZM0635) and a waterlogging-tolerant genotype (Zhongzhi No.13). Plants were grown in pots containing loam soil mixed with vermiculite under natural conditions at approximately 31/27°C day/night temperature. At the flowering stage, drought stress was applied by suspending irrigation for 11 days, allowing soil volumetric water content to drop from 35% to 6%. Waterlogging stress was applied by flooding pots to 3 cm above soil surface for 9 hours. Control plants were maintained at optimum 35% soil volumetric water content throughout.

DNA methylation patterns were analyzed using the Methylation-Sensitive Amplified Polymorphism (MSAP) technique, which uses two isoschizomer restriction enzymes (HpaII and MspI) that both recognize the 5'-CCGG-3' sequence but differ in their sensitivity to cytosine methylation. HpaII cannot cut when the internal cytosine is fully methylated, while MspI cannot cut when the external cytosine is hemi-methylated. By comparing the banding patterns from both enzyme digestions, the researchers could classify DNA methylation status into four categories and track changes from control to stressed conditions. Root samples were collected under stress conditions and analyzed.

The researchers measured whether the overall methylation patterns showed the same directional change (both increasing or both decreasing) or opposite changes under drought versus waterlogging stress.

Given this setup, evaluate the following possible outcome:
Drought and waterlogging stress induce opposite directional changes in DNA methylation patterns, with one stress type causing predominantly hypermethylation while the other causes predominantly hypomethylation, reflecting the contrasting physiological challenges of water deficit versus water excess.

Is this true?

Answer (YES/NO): YES